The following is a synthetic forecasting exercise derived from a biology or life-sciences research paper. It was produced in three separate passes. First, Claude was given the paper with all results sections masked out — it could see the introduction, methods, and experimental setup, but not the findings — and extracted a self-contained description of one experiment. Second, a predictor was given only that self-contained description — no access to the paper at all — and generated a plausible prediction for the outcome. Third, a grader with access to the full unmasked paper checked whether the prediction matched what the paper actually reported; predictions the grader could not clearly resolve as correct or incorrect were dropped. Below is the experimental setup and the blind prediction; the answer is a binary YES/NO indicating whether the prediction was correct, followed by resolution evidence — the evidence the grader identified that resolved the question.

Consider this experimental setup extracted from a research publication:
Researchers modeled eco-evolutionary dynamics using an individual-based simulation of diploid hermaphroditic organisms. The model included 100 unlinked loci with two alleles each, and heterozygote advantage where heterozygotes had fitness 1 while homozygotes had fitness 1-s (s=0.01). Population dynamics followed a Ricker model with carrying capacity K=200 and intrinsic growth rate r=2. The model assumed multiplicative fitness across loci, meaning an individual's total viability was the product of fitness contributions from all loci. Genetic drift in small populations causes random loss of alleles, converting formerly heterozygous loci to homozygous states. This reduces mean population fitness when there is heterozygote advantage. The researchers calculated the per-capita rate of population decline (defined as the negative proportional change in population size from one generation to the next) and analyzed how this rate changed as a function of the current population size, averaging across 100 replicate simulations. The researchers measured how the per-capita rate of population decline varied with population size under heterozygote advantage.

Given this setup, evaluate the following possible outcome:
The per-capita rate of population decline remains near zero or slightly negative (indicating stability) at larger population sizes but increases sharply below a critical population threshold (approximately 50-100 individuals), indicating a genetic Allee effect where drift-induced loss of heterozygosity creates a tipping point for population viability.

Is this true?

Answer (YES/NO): NO